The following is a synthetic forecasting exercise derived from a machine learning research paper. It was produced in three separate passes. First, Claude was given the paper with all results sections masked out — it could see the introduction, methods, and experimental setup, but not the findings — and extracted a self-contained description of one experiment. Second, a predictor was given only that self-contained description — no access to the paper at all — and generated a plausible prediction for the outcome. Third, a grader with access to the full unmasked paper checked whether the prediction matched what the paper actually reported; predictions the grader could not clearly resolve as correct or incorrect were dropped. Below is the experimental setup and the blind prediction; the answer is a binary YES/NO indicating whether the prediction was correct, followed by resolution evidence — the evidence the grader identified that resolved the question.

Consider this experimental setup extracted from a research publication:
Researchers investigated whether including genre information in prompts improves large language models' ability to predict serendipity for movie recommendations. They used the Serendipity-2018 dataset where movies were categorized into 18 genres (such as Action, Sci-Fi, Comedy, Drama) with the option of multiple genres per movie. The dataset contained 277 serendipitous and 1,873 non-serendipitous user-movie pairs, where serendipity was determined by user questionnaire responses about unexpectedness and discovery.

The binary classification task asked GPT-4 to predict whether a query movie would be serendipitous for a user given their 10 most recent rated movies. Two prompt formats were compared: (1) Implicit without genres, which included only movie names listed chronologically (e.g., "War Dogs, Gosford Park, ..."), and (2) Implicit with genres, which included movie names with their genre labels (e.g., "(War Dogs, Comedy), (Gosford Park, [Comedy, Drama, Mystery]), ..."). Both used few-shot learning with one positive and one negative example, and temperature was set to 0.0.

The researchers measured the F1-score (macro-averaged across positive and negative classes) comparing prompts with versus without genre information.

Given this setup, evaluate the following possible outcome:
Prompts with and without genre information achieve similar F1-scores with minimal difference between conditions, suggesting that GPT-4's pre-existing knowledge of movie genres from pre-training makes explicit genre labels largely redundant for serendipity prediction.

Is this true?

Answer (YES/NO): NO